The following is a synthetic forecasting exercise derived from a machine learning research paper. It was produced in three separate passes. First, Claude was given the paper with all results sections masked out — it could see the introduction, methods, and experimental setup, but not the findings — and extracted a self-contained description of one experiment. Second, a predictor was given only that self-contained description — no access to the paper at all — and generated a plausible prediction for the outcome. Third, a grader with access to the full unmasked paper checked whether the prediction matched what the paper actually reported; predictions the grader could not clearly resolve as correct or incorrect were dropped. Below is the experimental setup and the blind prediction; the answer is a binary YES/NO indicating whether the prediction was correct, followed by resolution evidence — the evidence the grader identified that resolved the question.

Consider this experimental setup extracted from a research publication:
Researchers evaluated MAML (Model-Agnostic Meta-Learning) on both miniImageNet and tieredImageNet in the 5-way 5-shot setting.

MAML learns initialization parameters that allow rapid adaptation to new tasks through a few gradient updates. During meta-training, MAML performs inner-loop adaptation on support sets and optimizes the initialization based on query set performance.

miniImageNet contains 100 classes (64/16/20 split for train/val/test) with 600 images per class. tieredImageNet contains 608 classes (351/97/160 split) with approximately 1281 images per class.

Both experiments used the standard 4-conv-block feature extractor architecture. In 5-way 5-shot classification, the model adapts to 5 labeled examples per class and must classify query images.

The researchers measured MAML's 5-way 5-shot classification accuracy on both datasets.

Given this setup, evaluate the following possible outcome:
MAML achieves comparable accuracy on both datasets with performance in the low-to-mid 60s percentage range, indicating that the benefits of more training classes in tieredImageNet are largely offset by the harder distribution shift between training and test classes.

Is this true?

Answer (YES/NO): NO